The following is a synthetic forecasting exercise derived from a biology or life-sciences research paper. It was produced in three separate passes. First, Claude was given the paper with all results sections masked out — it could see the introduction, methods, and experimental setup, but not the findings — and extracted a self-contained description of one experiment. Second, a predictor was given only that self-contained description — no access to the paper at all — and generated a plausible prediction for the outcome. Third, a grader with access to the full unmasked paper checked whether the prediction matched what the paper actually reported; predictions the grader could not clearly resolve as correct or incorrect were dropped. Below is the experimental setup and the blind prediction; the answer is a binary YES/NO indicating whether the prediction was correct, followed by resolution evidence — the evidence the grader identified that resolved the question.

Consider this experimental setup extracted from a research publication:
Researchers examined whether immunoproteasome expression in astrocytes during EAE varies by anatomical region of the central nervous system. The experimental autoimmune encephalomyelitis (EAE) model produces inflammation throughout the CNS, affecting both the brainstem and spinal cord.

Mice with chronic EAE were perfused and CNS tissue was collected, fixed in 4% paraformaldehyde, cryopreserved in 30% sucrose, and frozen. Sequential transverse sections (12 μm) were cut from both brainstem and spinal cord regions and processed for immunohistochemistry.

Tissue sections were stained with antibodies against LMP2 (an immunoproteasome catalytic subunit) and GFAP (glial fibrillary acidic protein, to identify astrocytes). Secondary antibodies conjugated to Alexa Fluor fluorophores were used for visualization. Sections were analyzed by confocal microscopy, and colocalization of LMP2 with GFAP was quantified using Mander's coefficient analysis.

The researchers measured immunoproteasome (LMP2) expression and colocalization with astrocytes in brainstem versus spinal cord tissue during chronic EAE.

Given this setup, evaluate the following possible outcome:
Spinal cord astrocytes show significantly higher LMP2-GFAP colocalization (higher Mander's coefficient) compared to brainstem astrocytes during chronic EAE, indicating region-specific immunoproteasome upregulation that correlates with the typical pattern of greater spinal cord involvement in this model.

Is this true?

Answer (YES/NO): YES